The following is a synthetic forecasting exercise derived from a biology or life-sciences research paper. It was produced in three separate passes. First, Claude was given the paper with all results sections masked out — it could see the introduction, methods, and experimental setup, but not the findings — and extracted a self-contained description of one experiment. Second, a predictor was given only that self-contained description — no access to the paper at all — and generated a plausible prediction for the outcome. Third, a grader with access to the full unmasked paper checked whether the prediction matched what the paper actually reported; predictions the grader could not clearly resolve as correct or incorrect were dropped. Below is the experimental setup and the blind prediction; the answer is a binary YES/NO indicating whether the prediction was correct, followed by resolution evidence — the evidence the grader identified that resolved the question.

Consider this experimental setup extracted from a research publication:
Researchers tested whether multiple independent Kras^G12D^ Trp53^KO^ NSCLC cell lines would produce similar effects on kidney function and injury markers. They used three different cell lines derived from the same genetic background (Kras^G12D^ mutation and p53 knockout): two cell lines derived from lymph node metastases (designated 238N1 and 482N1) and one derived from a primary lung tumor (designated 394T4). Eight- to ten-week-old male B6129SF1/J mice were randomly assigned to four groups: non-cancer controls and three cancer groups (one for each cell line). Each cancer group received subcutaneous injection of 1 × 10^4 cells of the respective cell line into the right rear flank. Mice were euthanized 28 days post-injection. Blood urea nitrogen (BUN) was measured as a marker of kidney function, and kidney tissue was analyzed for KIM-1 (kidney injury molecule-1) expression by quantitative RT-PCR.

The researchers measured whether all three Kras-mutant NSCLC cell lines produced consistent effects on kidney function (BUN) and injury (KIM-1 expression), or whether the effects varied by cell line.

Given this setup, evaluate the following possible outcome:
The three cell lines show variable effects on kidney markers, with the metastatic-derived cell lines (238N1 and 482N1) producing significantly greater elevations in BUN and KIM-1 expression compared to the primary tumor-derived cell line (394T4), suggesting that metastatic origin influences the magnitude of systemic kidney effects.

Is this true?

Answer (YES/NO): NO